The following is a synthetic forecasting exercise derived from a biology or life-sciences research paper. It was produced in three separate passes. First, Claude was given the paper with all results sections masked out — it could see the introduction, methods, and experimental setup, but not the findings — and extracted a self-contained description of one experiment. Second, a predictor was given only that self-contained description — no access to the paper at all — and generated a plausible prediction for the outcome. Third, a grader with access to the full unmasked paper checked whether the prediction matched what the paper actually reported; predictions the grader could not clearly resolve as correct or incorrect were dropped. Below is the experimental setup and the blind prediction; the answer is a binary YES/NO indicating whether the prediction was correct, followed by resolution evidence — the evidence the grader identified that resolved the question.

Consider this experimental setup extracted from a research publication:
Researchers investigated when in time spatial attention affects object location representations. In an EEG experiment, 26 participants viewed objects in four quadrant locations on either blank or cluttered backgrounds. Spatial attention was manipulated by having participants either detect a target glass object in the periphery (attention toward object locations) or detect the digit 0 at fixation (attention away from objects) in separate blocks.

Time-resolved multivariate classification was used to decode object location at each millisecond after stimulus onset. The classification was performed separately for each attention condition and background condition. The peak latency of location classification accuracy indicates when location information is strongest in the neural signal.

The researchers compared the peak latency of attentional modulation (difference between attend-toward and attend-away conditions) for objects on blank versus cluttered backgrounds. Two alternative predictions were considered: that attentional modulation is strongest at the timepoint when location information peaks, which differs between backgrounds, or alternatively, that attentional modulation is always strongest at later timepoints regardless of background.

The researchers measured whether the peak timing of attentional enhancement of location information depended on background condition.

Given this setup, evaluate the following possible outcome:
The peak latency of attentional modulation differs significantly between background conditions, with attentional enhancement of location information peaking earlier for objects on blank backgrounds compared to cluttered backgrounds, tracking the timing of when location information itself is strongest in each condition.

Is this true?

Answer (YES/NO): NO